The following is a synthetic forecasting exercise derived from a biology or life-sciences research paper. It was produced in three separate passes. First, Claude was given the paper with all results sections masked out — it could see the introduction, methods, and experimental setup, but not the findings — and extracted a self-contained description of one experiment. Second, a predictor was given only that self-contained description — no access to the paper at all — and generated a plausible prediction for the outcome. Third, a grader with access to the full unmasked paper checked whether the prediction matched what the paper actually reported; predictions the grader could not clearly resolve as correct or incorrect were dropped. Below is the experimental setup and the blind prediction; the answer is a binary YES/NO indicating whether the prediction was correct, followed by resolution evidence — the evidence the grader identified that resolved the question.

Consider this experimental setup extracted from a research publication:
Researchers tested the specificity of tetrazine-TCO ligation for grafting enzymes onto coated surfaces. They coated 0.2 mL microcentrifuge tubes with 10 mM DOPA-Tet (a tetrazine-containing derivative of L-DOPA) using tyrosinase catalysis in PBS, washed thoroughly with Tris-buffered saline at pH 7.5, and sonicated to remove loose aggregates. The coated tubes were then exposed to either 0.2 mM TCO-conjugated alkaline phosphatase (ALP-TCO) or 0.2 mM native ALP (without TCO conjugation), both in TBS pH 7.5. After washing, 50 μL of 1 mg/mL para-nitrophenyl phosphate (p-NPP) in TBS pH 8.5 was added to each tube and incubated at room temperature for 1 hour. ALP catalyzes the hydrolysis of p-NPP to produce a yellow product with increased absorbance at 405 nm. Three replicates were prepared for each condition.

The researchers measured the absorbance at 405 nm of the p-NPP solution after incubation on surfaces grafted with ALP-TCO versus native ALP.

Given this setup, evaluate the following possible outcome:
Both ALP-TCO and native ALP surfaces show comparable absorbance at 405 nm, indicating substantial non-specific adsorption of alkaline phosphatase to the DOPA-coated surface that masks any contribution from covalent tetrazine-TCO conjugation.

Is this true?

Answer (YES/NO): NO